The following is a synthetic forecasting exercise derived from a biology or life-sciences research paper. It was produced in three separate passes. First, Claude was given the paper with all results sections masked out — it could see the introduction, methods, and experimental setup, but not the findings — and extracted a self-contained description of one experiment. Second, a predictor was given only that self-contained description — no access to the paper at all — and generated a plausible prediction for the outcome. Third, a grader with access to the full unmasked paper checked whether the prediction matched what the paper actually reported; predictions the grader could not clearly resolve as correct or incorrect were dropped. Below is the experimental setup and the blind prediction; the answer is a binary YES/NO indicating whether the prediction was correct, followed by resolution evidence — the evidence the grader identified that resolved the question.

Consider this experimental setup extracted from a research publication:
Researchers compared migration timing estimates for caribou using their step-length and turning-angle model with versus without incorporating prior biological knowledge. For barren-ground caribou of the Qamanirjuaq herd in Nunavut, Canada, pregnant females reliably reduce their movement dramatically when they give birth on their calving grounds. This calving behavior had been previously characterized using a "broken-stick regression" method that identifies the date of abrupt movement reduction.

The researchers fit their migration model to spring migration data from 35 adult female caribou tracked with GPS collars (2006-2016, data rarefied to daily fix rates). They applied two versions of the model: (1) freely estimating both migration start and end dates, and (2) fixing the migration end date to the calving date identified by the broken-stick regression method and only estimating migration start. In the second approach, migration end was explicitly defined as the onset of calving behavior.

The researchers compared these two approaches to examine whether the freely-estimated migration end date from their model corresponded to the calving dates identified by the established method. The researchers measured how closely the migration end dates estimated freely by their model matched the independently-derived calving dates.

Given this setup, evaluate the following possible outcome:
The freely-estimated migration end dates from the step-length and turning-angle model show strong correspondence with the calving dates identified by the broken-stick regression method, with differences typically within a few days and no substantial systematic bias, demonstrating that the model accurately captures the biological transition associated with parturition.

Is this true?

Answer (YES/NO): NO